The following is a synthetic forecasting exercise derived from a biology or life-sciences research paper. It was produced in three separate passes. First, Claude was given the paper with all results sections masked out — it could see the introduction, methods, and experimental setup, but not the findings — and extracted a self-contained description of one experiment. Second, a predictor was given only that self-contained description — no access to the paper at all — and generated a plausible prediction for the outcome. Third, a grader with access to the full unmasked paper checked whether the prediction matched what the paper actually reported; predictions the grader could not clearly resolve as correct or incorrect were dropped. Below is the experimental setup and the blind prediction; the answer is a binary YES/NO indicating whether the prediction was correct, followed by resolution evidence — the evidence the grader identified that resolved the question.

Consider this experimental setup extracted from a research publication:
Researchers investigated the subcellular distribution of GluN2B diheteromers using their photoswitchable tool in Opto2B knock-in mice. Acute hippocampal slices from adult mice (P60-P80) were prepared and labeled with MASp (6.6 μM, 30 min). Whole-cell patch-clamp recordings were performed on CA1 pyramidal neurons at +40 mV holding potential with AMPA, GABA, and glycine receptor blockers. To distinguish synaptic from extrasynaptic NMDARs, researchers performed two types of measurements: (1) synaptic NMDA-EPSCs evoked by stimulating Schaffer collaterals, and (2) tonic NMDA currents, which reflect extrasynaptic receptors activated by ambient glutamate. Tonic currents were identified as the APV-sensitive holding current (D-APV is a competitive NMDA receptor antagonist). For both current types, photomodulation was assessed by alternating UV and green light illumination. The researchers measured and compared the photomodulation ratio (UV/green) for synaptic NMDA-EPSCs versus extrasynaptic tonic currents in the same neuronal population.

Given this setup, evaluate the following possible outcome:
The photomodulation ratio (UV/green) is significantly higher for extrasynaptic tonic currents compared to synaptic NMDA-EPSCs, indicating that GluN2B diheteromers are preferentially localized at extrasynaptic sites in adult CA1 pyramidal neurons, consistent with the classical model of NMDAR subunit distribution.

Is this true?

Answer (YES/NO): NO